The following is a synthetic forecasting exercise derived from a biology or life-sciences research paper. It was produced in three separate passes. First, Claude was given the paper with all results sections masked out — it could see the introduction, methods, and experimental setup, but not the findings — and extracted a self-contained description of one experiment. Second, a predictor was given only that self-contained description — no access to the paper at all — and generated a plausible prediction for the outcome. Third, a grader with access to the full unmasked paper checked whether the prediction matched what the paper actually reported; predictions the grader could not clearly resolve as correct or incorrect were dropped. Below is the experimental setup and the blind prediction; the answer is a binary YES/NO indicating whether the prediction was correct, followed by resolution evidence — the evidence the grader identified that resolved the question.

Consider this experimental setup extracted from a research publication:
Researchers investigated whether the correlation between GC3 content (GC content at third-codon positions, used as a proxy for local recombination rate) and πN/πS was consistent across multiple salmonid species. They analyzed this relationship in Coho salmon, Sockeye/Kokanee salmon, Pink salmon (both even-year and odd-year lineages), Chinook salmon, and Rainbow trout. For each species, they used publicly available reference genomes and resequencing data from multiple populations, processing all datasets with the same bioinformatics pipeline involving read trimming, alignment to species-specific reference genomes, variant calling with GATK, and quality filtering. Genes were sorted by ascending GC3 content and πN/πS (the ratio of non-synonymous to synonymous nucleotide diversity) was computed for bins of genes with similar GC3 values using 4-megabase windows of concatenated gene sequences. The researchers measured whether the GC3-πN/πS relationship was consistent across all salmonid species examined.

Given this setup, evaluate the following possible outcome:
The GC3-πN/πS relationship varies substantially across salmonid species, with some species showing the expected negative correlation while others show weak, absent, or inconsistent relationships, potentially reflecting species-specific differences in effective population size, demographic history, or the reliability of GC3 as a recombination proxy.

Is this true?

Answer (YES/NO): NO